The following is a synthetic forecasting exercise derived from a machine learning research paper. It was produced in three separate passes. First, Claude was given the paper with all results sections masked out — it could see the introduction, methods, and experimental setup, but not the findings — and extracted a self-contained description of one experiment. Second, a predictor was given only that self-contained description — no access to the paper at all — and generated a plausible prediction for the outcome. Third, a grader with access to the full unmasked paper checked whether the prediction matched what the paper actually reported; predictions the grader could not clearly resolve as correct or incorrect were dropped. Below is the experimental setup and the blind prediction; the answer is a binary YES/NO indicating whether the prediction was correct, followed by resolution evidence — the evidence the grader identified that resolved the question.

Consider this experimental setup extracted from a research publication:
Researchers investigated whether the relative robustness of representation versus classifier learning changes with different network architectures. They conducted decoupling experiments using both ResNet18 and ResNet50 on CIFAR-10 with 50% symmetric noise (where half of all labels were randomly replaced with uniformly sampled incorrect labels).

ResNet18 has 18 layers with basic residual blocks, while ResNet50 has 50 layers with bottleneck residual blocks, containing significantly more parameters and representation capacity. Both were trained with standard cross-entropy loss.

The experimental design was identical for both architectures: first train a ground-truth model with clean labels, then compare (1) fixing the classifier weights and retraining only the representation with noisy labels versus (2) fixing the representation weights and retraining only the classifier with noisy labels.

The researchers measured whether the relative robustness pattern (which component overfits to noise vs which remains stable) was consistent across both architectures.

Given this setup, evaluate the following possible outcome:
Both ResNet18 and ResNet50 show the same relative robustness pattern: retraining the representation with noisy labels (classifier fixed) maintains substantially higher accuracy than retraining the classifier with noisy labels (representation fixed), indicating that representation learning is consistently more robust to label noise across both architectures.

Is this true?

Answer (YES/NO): NO